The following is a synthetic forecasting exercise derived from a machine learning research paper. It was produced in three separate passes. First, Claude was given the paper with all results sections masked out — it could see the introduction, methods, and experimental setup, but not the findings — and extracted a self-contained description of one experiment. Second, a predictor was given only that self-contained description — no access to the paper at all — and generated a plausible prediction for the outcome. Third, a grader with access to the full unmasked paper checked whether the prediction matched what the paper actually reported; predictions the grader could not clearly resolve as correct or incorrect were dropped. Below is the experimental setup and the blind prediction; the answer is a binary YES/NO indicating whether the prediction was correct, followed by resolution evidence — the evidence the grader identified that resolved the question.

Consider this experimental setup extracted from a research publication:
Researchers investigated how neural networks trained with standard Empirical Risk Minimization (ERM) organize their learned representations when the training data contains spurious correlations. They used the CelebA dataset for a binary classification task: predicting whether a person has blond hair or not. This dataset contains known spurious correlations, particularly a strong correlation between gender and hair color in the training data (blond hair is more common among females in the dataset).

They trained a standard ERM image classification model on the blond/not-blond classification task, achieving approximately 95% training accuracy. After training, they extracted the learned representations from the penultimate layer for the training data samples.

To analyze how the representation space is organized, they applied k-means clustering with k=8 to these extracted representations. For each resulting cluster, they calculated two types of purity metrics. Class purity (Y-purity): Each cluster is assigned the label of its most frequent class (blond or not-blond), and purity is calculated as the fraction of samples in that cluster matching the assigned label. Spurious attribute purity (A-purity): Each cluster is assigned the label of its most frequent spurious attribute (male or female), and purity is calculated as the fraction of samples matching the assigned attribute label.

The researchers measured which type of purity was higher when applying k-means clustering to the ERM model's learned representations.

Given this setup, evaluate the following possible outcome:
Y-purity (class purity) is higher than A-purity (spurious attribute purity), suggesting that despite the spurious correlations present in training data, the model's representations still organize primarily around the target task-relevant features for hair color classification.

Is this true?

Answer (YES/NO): NO